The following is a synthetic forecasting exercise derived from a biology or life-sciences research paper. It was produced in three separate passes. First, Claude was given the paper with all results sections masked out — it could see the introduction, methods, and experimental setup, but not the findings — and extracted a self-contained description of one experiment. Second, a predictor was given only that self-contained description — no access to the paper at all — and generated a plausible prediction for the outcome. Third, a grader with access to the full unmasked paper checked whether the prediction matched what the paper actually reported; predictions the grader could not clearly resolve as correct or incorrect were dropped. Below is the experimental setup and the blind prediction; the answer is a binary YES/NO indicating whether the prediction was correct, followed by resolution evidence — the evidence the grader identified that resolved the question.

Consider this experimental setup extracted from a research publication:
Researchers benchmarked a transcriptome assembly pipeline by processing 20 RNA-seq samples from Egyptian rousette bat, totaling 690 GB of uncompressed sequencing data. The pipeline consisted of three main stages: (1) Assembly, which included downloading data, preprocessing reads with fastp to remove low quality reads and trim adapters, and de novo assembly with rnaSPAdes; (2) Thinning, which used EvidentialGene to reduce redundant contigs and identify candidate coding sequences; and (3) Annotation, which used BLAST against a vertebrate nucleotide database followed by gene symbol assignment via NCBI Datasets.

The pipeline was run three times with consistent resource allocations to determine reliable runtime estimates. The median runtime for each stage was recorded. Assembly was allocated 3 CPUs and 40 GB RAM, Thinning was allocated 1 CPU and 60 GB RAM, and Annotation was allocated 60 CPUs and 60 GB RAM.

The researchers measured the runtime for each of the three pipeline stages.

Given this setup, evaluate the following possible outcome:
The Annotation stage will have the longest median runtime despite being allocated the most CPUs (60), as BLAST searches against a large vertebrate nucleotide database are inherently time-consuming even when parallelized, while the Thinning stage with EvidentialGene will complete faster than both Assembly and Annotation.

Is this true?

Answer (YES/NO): NO